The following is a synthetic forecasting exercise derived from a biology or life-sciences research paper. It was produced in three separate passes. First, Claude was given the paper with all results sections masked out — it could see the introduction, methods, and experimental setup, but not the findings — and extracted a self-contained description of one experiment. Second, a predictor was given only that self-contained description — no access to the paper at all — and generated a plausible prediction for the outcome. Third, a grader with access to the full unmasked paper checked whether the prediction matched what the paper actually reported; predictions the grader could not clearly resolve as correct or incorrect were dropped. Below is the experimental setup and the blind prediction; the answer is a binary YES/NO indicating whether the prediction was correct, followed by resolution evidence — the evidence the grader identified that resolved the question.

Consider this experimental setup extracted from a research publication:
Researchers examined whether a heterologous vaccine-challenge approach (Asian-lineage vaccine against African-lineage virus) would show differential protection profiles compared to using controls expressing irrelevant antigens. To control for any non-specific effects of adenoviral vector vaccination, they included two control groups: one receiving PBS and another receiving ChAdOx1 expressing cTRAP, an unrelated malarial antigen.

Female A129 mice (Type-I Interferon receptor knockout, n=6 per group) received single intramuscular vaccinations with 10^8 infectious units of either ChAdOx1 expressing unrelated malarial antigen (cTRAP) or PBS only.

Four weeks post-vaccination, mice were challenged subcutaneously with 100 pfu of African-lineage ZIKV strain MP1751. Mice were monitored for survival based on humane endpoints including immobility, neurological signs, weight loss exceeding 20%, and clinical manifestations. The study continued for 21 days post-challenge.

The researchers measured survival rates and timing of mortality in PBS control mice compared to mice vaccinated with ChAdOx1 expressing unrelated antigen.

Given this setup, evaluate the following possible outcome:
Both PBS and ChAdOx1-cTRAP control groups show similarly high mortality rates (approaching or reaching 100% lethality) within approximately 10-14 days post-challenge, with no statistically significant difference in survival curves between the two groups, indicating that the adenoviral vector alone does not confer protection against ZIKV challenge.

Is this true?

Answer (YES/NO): NO